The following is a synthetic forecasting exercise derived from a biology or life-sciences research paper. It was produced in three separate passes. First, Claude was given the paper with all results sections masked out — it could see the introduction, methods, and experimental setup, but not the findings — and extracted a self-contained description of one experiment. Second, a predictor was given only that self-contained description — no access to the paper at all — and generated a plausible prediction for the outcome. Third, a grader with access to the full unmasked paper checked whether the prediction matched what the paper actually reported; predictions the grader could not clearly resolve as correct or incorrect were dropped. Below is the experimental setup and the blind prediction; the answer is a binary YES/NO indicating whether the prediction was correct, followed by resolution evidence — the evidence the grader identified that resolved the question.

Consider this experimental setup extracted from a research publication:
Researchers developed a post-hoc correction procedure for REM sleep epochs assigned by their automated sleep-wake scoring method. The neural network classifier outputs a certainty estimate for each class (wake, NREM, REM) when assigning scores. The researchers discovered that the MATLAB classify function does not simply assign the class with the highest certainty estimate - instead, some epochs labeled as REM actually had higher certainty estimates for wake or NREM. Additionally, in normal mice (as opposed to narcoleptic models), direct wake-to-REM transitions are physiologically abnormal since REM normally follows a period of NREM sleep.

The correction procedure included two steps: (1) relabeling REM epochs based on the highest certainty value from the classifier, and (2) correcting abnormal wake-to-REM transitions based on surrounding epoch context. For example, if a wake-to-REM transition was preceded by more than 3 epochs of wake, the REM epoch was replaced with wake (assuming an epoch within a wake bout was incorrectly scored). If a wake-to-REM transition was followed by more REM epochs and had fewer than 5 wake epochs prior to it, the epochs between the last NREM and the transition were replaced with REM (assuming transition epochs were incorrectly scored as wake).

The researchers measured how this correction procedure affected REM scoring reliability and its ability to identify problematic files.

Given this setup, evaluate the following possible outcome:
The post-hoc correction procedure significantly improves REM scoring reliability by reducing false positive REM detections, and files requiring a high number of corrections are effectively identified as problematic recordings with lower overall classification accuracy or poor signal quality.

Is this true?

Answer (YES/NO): NO